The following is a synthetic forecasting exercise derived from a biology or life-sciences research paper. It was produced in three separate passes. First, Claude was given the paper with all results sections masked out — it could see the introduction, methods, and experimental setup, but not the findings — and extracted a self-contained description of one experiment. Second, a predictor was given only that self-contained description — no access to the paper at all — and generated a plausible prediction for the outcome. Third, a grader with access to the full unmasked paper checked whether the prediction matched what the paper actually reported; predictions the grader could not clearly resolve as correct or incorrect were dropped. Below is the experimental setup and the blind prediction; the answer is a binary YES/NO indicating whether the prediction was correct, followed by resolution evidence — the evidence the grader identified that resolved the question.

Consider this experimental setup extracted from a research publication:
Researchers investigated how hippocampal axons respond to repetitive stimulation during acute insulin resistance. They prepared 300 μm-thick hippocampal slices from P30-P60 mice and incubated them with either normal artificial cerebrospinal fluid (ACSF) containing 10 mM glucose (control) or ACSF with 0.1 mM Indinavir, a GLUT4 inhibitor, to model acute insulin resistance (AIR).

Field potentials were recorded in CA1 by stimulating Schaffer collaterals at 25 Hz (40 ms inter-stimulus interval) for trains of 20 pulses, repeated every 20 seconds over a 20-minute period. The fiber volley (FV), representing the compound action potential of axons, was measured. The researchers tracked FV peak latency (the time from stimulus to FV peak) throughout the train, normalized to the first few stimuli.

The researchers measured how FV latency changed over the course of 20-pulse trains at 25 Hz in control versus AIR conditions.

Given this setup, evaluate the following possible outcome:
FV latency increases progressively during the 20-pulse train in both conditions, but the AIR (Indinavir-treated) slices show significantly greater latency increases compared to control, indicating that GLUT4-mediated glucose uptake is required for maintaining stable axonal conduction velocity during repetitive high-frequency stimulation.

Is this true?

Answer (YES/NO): NO